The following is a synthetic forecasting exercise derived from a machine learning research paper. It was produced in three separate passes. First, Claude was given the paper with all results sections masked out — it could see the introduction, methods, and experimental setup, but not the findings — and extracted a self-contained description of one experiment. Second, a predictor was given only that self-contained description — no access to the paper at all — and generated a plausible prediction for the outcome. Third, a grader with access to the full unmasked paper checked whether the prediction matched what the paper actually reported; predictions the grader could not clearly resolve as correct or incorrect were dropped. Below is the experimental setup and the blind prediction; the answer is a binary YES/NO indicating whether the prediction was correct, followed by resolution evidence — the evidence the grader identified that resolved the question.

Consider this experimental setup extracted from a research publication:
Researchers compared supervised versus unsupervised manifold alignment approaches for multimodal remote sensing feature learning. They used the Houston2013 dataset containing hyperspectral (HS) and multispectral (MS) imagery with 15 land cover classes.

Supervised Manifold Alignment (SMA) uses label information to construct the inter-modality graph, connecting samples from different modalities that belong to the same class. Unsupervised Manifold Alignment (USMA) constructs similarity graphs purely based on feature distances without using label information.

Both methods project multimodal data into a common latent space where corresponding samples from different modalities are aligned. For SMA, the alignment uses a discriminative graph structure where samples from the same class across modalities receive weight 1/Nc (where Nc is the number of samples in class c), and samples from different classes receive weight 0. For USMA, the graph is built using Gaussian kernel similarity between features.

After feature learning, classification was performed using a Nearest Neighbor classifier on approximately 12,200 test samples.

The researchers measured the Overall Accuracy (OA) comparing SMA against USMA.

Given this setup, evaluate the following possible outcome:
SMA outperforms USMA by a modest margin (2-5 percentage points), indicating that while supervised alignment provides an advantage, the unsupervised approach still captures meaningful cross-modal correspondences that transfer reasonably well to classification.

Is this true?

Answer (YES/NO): YES